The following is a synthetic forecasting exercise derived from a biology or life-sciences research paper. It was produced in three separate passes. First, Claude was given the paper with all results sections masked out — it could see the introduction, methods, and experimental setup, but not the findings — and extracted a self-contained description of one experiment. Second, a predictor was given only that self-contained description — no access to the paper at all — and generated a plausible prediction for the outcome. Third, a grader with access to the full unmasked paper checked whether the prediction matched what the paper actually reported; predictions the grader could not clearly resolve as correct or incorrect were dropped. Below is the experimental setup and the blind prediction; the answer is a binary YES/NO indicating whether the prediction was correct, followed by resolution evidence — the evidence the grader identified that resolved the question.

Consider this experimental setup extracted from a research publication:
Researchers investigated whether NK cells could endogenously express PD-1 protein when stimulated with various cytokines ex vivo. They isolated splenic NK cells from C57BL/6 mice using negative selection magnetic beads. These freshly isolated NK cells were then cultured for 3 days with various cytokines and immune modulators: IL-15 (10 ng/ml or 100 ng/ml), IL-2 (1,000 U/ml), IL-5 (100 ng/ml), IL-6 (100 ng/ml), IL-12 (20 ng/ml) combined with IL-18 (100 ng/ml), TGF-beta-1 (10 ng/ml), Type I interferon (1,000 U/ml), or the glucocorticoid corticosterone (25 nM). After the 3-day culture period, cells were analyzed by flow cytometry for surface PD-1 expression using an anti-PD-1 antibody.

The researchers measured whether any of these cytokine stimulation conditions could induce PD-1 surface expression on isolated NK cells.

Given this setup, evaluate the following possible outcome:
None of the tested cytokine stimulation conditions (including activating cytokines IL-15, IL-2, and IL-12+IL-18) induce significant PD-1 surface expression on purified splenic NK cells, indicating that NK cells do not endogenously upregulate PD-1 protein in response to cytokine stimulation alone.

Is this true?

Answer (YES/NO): YES